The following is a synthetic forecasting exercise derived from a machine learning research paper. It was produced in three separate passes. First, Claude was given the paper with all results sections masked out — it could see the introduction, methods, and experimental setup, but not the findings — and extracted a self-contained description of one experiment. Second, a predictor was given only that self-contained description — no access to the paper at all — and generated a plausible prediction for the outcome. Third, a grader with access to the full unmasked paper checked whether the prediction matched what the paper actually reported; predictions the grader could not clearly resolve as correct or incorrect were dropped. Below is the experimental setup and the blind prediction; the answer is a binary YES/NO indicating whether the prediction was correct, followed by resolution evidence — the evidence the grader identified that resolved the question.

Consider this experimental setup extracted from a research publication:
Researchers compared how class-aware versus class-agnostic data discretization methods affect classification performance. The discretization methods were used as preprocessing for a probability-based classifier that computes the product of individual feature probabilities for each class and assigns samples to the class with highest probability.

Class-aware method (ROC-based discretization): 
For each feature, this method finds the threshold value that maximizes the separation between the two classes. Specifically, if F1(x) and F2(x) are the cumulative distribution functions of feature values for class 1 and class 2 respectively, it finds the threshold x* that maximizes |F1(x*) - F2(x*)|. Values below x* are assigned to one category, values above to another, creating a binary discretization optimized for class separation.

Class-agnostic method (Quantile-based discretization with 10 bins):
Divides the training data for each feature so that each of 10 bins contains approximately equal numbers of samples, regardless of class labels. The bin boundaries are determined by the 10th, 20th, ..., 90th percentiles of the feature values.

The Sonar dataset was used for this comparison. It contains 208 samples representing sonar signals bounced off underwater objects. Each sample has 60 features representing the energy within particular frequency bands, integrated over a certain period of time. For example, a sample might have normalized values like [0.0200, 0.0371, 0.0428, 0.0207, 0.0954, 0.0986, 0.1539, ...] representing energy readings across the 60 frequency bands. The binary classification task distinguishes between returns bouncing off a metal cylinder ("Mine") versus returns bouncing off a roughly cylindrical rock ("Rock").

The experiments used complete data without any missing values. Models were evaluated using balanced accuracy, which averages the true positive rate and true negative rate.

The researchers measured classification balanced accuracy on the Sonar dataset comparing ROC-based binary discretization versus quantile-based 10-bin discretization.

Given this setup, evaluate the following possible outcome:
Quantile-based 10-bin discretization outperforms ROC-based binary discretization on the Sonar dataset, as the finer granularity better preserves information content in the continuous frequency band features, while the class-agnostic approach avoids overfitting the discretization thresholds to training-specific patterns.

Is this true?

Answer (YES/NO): YES